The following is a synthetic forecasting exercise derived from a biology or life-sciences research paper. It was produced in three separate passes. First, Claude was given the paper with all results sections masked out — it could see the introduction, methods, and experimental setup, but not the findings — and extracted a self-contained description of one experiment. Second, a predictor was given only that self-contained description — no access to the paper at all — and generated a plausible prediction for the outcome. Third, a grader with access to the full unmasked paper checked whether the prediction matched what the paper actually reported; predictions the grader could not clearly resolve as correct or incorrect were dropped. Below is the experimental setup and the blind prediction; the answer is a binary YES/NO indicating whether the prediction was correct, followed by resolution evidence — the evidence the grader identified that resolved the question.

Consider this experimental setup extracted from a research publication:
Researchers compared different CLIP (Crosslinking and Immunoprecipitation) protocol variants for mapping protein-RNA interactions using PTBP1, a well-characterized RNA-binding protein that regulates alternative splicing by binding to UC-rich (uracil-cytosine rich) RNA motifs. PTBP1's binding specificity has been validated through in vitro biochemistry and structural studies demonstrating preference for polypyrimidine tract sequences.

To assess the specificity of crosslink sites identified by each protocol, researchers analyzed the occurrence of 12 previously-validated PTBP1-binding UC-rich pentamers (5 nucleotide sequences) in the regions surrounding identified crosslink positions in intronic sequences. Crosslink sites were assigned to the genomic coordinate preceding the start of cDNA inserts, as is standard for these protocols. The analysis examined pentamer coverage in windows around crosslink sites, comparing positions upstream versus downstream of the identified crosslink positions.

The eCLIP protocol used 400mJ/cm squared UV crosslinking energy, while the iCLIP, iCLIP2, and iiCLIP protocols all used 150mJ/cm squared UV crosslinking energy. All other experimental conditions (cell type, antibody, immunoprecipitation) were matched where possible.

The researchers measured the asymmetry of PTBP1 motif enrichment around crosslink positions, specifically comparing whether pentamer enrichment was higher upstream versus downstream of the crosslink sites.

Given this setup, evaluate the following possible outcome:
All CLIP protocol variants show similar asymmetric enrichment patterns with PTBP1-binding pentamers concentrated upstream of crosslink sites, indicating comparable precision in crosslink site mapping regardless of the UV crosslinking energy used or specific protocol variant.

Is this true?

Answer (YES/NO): NO